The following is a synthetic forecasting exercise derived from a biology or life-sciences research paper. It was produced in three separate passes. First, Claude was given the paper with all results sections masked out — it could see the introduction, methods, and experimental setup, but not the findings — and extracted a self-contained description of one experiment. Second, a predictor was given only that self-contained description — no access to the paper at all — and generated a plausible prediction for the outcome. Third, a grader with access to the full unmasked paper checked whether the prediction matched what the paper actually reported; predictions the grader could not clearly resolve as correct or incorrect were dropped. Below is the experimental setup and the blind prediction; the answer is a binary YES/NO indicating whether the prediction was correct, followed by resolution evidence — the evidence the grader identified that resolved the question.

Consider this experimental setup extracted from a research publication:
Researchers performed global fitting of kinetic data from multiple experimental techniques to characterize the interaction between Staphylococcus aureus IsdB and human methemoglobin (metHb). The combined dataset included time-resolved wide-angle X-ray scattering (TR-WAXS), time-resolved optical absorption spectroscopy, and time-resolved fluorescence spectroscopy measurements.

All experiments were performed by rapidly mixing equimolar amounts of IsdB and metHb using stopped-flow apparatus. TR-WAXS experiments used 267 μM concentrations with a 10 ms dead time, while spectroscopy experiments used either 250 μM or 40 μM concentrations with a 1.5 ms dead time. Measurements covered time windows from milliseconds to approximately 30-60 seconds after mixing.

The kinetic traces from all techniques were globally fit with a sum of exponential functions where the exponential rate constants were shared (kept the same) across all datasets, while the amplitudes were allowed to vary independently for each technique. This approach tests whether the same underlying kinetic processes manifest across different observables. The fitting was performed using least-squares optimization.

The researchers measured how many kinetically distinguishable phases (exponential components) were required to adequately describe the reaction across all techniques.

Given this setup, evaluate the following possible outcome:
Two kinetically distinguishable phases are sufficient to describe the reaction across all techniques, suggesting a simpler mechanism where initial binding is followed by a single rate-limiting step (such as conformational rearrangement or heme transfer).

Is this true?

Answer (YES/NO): NO